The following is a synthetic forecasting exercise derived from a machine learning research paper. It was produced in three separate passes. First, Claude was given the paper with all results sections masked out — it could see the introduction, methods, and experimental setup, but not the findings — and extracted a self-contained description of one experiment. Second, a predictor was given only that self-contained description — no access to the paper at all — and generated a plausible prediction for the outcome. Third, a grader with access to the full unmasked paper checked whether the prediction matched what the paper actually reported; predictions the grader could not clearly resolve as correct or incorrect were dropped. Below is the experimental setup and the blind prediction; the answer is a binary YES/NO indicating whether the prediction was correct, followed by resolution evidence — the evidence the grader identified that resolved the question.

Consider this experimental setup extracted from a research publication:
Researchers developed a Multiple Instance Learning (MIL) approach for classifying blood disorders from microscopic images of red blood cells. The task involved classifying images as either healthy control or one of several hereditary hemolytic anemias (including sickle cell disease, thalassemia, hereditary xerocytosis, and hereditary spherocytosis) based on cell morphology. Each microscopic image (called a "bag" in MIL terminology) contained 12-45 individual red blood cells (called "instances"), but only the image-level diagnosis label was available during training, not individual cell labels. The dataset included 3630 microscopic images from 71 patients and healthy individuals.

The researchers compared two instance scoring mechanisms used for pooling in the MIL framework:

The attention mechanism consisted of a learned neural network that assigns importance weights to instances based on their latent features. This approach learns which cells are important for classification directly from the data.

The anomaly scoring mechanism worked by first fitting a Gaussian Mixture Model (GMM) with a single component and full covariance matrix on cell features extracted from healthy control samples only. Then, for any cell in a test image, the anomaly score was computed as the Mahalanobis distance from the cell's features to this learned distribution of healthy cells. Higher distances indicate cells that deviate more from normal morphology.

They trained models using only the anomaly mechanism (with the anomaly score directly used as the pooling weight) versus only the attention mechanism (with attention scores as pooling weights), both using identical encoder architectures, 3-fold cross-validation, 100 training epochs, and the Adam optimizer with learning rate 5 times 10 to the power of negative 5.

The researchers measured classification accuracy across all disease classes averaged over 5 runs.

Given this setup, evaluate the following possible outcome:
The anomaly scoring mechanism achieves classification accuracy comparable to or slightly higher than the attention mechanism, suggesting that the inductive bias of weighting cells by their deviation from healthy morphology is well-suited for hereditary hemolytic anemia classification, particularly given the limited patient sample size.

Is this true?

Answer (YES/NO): NO